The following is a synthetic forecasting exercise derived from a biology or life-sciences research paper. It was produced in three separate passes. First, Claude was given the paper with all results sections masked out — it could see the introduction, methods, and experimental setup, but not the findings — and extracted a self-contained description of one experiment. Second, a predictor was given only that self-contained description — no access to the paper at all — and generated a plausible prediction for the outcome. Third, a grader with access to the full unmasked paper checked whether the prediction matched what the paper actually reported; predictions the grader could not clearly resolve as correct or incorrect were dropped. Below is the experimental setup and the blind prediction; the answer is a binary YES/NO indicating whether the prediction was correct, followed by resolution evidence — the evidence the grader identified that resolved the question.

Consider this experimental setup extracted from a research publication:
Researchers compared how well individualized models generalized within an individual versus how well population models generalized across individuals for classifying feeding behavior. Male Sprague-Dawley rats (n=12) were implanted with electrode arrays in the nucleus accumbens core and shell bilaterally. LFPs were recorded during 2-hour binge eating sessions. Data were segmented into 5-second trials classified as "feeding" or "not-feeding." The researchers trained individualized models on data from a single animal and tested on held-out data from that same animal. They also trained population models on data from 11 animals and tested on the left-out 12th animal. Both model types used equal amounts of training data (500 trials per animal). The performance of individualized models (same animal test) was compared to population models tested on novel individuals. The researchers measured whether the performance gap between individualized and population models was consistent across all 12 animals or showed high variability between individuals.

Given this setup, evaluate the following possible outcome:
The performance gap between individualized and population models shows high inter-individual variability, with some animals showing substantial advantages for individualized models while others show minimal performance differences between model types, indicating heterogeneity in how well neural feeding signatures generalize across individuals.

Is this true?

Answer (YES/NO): NO